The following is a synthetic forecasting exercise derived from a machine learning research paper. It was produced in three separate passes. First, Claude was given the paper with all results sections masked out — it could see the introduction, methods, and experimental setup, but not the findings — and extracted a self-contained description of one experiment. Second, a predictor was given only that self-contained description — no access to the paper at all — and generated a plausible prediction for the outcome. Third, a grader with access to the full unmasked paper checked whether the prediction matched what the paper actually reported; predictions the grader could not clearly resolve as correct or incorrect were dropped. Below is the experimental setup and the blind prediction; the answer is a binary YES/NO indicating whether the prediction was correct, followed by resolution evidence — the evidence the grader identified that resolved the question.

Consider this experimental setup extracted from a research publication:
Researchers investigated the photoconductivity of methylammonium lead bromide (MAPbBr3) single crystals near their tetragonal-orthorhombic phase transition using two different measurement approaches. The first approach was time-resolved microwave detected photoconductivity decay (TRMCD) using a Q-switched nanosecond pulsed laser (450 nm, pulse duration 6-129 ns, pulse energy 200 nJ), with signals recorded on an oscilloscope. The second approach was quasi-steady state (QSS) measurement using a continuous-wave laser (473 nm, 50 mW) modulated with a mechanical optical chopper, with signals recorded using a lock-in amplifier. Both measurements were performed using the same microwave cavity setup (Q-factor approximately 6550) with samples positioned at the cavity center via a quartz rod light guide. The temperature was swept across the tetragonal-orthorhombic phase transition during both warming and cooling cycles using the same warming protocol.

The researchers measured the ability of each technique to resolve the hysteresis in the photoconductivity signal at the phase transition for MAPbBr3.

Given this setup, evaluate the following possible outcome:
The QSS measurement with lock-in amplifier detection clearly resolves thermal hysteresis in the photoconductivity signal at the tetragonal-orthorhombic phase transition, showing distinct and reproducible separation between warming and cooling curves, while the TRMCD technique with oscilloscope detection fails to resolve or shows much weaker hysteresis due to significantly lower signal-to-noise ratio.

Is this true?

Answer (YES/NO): YES